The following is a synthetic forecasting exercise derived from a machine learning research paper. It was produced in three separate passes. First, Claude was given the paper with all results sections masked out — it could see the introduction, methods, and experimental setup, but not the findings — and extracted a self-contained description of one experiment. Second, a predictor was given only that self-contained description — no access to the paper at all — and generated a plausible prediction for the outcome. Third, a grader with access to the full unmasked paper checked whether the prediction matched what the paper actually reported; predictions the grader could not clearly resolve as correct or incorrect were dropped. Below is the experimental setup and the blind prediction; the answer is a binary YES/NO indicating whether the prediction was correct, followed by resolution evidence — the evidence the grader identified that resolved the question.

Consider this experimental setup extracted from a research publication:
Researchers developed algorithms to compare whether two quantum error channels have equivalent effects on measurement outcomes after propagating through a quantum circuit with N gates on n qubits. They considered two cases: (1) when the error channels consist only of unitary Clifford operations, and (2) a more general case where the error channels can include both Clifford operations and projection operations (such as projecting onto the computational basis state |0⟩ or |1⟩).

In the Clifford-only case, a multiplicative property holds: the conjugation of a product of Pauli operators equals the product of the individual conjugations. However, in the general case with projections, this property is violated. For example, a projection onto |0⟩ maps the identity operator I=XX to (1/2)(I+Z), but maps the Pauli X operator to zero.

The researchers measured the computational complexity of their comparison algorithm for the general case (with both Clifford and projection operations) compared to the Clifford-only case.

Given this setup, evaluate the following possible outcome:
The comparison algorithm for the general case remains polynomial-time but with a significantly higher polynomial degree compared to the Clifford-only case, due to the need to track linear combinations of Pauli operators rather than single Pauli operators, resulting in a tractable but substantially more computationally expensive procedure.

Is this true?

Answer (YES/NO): YES